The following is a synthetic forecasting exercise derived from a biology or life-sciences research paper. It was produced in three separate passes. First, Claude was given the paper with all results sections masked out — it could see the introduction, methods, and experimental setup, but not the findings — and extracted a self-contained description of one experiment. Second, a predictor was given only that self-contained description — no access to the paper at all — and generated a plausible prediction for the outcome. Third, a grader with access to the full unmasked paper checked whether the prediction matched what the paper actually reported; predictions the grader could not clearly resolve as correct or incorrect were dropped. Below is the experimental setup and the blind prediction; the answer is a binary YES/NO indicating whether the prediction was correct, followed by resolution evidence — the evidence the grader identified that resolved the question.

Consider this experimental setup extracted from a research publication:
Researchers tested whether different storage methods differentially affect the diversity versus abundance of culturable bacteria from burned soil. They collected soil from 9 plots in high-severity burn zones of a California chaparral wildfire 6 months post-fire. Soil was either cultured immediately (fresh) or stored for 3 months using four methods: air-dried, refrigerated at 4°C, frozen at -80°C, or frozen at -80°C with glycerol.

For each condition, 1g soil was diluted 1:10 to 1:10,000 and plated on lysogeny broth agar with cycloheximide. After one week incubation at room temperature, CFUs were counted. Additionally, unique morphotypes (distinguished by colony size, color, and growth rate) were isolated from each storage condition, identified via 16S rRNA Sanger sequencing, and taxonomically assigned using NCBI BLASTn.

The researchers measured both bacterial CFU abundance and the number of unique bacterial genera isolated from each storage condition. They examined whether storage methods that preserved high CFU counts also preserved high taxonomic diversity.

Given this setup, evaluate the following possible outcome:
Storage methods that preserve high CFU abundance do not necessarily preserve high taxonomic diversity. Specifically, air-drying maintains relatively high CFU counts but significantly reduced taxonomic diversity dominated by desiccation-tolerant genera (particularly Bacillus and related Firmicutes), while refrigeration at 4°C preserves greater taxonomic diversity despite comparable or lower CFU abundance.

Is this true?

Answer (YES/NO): NO